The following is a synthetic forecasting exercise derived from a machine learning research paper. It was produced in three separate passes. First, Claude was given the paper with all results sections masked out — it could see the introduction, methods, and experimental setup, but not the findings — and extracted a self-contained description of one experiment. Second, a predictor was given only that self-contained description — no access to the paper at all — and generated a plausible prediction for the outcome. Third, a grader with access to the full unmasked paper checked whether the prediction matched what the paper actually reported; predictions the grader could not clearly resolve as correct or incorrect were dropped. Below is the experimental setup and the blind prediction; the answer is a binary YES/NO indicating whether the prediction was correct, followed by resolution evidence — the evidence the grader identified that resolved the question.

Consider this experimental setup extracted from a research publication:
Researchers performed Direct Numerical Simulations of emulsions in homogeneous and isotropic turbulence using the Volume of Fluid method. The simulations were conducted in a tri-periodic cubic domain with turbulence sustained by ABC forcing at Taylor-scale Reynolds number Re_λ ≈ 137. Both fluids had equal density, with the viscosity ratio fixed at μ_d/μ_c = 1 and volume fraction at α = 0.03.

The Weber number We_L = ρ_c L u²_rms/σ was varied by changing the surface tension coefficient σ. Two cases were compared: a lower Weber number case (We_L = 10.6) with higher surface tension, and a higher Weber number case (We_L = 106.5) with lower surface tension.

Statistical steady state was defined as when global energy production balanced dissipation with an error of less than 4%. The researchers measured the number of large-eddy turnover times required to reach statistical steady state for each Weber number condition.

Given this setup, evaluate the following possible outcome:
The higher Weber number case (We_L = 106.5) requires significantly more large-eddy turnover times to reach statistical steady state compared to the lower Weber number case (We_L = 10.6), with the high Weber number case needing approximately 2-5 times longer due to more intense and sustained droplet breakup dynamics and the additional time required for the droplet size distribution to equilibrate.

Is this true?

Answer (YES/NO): NO